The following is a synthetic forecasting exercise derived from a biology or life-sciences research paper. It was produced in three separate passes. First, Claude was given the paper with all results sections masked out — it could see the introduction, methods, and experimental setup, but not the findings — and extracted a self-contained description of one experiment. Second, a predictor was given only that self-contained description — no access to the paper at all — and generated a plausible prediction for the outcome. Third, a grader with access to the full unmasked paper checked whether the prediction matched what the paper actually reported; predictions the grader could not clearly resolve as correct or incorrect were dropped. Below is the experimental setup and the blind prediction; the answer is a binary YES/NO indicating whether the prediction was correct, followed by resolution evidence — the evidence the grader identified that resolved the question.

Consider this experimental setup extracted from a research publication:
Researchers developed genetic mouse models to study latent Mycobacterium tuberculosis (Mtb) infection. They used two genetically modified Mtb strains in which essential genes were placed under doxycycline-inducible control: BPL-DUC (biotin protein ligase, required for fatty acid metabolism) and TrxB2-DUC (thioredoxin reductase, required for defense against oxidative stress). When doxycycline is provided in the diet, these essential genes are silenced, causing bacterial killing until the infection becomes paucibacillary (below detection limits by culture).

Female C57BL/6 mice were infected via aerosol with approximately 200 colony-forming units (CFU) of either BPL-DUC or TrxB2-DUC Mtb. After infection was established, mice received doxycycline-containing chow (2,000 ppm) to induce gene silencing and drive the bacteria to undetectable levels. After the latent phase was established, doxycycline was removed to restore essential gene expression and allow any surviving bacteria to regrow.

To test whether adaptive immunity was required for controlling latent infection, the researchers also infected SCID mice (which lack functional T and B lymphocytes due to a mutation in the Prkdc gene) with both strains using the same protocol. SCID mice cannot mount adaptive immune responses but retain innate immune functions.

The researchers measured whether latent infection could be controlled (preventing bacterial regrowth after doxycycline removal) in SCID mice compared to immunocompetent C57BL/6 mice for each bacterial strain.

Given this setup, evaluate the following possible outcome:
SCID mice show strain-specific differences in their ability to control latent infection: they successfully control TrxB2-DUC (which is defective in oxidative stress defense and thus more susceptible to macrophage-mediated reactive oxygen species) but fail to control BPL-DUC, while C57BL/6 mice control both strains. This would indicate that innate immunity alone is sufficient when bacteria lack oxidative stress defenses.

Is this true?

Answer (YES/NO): NO